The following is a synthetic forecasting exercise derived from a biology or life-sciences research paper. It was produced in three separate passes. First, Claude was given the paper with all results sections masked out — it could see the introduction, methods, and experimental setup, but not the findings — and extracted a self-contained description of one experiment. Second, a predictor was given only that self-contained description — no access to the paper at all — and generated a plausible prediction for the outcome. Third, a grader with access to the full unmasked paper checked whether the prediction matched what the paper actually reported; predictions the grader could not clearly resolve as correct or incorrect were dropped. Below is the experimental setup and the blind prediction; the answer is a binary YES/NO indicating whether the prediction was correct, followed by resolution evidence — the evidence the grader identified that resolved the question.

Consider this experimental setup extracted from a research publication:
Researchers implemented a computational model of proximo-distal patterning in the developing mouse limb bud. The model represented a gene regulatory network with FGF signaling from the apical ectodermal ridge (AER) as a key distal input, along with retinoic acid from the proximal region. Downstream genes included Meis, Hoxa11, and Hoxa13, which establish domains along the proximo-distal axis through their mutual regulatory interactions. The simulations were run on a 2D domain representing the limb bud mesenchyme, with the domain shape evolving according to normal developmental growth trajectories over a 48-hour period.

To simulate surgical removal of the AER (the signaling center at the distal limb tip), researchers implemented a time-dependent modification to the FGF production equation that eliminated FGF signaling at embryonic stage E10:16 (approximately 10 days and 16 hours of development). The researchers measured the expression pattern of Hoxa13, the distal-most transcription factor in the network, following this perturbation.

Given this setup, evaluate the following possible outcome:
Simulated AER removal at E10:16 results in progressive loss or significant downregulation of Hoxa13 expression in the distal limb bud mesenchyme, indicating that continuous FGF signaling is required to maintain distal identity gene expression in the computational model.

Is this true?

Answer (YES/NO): YES